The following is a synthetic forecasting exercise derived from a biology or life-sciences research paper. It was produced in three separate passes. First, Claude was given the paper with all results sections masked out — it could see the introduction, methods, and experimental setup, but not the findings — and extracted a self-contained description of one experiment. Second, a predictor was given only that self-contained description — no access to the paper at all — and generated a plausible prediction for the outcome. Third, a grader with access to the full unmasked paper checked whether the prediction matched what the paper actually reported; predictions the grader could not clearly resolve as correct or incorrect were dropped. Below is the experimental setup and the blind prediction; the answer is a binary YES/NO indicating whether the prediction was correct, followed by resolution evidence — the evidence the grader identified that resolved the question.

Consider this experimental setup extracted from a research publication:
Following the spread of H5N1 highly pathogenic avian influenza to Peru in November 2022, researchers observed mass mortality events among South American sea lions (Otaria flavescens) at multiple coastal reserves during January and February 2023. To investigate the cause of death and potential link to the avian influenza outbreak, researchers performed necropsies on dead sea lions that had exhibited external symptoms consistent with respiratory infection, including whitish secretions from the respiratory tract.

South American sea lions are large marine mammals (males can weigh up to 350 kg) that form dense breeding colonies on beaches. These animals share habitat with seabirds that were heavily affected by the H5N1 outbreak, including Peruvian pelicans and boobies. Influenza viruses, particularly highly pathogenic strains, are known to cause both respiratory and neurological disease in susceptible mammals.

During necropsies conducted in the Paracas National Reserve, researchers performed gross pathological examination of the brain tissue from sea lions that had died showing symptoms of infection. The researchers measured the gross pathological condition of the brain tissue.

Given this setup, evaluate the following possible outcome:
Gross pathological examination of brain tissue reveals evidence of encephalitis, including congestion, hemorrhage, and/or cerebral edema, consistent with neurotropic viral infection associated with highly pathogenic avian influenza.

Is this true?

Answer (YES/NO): YES